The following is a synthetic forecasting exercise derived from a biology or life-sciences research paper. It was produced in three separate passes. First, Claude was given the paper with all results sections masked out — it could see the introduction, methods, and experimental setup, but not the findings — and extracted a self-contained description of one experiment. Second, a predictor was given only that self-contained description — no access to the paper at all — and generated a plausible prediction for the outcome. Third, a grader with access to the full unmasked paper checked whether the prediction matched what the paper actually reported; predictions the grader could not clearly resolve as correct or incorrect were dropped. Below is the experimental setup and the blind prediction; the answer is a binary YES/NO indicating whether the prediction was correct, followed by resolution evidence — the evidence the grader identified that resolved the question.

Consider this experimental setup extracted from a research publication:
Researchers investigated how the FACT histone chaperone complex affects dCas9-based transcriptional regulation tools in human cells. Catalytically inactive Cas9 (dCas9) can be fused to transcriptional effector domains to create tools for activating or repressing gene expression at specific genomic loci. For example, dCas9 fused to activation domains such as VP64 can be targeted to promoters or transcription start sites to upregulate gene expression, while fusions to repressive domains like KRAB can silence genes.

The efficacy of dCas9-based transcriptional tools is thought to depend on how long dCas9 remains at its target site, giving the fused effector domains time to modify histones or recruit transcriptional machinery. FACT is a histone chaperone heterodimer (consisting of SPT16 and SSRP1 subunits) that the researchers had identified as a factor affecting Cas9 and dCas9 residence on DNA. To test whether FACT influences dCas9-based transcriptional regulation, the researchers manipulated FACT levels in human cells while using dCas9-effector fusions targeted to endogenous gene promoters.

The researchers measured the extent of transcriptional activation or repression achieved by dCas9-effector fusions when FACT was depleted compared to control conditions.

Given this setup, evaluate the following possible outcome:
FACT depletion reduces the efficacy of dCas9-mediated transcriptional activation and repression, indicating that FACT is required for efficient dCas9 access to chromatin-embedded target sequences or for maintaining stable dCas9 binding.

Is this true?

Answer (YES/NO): NO